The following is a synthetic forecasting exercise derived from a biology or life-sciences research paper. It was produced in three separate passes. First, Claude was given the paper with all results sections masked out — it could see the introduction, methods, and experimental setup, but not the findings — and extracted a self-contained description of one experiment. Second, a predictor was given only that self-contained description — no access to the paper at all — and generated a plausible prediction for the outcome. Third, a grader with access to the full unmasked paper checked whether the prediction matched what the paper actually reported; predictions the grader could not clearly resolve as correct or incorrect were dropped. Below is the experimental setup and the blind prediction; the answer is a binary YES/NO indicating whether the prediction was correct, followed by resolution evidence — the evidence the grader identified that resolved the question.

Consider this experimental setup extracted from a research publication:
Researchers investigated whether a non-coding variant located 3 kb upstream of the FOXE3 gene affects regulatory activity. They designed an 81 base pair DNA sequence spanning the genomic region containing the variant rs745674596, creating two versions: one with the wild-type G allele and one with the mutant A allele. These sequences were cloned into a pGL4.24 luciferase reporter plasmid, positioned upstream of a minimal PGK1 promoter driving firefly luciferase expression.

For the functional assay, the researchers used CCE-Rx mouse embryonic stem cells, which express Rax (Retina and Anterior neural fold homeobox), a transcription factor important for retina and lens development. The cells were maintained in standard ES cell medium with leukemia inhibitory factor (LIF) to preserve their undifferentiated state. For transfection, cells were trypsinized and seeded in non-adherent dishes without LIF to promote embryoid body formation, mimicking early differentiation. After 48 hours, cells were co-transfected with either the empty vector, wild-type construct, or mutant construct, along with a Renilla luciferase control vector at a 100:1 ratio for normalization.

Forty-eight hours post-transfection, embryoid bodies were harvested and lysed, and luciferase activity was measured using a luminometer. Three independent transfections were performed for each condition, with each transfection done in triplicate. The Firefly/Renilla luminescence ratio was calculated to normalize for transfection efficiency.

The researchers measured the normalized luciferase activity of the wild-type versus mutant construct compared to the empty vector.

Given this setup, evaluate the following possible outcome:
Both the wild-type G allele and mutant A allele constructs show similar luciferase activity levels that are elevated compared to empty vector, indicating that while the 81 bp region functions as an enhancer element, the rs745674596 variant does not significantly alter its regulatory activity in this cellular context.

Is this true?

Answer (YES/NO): NO